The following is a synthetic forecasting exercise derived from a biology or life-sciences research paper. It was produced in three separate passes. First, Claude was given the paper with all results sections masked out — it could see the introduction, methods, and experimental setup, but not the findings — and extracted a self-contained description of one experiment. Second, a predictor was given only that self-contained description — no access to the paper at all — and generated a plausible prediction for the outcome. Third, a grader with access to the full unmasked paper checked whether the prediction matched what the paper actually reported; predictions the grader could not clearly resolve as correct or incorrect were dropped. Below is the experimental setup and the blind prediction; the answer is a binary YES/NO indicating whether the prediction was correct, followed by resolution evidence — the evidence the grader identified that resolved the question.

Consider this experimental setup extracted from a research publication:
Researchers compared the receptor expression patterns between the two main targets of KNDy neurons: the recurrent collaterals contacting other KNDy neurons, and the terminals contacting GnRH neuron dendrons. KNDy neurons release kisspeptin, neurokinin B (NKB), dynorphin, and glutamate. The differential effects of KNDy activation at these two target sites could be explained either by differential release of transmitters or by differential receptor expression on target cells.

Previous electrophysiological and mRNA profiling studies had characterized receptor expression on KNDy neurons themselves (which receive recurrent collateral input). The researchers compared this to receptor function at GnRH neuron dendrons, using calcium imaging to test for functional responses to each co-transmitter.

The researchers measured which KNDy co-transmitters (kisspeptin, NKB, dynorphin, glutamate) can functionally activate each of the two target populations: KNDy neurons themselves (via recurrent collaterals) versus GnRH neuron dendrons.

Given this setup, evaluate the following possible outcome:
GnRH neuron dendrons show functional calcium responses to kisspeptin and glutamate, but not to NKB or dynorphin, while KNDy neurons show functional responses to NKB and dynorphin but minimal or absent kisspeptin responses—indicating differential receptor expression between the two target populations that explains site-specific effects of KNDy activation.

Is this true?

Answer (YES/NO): NO